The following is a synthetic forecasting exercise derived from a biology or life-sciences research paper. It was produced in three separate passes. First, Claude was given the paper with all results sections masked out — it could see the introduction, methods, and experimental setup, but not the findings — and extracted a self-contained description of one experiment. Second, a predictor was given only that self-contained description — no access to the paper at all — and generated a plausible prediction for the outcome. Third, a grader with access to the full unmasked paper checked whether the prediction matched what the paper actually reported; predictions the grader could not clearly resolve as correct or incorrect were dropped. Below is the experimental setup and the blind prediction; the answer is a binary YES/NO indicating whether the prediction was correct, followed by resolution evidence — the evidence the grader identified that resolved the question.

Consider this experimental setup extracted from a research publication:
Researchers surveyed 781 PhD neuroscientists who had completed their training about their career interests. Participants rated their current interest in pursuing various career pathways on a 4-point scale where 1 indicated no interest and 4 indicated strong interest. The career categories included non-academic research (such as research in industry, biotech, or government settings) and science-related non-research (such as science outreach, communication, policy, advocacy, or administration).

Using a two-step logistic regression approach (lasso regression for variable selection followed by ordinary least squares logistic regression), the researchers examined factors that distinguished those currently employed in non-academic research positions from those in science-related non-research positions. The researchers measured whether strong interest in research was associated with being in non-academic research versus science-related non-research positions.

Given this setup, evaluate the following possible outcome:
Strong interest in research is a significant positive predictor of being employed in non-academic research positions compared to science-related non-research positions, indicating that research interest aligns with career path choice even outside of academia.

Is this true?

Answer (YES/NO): YES